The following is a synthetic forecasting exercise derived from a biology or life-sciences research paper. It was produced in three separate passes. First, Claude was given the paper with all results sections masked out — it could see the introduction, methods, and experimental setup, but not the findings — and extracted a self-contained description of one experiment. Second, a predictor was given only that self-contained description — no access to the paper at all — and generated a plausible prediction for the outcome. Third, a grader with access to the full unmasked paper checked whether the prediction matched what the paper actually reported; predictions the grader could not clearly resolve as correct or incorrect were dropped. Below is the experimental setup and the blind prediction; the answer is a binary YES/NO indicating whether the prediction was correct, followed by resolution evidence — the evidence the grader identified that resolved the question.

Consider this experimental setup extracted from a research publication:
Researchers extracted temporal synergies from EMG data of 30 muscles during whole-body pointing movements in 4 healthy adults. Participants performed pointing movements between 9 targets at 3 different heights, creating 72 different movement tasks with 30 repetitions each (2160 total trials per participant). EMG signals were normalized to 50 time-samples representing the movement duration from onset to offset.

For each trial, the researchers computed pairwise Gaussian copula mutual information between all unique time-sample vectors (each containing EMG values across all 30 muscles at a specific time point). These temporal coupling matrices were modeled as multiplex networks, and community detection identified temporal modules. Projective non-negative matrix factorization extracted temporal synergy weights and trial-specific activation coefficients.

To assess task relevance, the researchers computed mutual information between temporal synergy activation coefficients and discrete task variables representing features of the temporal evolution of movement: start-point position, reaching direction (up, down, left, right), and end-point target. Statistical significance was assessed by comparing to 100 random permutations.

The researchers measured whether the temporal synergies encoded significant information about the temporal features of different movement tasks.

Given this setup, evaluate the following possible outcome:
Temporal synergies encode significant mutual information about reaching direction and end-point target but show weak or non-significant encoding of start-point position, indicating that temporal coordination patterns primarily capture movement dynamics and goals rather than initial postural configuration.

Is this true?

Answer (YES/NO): NO